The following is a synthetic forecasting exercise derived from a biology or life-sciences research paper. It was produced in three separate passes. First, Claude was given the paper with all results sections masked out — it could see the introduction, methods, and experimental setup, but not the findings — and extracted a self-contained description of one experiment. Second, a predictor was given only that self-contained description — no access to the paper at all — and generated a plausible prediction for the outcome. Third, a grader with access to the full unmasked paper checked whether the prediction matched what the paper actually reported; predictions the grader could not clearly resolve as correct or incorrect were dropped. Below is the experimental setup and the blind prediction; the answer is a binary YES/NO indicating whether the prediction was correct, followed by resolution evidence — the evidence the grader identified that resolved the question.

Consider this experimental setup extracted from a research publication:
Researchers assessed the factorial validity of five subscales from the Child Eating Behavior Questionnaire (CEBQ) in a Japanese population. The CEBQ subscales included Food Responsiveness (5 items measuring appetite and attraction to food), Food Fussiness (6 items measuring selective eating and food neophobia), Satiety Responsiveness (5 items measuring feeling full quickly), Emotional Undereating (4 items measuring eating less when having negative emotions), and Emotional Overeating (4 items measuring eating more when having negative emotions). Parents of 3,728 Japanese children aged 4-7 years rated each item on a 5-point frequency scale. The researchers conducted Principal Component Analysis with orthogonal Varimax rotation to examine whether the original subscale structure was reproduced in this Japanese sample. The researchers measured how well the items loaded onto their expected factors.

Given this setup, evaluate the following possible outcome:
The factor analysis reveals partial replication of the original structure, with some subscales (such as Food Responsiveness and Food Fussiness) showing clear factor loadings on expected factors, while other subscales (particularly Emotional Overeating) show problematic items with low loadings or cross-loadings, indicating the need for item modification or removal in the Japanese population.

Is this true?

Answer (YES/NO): NO